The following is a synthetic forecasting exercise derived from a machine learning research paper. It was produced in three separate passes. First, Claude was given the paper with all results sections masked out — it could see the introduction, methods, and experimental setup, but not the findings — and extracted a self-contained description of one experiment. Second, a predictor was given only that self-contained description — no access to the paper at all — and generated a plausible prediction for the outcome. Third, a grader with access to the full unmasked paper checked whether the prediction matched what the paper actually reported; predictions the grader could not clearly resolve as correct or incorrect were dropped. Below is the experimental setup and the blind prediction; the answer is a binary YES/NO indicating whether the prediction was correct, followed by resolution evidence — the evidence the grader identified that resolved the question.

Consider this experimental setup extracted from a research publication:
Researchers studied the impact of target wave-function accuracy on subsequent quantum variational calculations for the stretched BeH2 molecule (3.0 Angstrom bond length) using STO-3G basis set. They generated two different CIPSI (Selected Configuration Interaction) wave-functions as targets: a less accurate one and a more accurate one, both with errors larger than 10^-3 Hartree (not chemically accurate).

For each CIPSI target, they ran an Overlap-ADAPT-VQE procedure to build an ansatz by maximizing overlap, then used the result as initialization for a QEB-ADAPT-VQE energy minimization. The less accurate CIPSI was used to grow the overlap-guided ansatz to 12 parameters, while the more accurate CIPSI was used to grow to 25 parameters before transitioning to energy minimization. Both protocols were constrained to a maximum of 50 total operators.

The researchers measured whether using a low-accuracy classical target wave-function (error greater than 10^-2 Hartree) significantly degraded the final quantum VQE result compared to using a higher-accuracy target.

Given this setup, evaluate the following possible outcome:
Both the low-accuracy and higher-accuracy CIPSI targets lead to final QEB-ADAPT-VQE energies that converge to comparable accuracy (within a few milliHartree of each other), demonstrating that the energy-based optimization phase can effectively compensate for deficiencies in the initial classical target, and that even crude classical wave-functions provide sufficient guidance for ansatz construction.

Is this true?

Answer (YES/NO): YES